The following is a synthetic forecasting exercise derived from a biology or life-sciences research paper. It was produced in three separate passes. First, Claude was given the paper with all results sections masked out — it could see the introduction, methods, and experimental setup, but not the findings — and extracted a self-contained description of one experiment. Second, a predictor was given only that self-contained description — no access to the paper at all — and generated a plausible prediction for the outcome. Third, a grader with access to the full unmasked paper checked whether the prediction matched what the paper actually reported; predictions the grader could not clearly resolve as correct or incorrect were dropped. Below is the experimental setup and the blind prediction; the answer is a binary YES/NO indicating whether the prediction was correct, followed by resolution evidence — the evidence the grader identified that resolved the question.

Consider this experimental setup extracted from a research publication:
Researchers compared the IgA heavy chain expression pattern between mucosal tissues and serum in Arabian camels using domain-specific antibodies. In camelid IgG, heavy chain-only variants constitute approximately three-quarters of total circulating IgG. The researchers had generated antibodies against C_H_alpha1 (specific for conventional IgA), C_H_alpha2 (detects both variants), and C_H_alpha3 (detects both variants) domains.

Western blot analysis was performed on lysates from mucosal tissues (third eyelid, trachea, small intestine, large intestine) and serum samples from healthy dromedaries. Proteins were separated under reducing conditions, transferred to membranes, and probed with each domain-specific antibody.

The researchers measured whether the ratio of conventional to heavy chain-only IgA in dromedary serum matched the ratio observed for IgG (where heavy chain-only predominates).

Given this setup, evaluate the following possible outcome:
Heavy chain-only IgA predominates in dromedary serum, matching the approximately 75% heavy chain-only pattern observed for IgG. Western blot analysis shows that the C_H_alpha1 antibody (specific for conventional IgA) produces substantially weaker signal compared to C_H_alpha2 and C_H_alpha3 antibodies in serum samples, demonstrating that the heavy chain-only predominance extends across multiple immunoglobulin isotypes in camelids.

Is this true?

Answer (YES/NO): NO